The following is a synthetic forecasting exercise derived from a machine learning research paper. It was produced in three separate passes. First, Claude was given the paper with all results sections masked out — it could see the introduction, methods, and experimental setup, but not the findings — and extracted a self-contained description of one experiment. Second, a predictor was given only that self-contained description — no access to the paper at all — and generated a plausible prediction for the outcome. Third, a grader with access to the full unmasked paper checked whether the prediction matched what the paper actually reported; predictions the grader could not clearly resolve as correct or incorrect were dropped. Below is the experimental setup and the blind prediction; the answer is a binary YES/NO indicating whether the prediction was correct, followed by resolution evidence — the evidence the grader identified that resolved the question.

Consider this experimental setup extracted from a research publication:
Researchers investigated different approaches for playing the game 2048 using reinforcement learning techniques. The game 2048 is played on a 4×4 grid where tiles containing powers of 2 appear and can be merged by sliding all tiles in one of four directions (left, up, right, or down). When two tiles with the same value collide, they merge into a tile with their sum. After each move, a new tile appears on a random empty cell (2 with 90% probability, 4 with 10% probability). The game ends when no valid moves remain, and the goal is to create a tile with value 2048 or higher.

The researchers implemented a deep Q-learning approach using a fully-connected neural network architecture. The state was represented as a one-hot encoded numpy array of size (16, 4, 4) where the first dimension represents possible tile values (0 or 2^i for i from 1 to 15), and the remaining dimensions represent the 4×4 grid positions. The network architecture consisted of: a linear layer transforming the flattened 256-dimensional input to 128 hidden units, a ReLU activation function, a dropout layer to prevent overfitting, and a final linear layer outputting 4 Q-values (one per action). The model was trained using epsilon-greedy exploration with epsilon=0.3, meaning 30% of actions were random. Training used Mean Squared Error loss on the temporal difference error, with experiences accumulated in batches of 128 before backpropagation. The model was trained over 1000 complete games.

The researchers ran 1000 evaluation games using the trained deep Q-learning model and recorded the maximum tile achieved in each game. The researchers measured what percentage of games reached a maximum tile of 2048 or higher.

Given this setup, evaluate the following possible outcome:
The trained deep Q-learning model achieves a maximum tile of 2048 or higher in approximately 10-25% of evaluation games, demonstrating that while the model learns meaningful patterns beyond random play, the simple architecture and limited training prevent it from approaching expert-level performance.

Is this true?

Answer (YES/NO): NO